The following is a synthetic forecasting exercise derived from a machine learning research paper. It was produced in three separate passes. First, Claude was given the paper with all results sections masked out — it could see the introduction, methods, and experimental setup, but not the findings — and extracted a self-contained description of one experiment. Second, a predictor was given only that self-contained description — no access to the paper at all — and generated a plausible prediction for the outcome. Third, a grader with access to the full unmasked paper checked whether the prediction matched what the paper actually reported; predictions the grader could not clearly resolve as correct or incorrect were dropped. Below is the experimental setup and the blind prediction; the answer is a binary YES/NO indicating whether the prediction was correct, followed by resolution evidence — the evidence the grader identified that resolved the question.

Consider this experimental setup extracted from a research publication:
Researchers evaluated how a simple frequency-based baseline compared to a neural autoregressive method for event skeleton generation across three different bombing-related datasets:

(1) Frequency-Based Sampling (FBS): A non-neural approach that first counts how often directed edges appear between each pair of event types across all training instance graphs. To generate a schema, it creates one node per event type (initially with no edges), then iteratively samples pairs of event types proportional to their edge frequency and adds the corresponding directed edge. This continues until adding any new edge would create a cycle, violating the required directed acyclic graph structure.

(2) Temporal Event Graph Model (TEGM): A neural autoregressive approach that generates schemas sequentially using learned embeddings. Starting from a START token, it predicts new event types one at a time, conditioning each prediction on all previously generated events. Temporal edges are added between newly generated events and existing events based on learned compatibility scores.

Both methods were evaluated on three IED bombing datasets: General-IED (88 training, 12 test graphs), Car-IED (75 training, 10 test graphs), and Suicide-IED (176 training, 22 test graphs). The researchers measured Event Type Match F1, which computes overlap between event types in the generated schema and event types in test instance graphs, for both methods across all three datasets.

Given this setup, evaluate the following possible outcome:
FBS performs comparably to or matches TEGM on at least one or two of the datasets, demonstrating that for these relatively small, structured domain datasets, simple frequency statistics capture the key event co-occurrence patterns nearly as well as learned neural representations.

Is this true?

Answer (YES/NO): YES